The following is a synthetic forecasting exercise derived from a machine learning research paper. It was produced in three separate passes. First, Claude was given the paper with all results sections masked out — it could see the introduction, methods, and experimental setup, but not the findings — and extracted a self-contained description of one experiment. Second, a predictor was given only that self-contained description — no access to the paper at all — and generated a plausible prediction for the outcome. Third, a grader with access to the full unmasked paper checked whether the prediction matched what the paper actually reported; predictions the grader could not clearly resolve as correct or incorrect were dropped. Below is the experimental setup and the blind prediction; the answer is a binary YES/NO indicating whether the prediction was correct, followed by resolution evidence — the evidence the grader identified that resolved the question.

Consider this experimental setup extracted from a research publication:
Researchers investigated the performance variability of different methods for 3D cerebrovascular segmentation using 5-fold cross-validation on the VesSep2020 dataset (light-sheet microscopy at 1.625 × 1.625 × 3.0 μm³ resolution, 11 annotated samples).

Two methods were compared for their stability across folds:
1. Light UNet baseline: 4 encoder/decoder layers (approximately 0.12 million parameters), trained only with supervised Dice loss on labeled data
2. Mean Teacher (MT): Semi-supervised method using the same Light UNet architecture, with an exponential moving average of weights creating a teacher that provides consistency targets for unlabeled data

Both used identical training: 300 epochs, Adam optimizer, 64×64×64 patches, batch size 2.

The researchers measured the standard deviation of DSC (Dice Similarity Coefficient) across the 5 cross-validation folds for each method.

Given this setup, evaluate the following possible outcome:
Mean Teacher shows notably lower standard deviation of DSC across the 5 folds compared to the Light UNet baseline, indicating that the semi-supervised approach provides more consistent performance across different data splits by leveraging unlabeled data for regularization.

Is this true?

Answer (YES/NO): YES